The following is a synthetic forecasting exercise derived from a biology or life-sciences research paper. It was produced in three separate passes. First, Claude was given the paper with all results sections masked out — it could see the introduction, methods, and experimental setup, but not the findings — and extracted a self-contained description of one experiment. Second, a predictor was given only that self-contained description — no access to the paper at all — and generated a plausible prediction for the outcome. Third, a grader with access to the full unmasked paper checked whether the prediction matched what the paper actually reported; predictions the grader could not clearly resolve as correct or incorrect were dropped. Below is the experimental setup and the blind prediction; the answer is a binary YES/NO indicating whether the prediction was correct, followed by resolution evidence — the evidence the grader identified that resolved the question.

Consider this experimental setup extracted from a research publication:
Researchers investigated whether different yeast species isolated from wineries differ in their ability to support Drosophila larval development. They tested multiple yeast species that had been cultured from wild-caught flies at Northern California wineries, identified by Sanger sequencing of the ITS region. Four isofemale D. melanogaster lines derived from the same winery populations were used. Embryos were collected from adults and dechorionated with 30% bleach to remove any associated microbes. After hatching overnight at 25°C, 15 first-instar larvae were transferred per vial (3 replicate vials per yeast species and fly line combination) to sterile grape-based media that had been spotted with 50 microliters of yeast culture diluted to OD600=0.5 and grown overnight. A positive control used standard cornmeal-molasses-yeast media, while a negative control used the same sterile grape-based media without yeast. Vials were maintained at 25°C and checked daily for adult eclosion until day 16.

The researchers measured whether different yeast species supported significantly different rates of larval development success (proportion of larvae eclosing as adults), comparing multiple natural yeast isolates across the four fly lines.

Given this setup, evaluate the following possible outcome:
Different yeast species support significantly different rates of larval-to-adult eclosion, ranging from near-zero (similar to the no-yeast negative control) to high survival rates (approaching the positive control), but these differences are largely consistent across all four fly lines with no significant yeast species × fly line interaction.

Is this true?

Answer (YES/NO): NO